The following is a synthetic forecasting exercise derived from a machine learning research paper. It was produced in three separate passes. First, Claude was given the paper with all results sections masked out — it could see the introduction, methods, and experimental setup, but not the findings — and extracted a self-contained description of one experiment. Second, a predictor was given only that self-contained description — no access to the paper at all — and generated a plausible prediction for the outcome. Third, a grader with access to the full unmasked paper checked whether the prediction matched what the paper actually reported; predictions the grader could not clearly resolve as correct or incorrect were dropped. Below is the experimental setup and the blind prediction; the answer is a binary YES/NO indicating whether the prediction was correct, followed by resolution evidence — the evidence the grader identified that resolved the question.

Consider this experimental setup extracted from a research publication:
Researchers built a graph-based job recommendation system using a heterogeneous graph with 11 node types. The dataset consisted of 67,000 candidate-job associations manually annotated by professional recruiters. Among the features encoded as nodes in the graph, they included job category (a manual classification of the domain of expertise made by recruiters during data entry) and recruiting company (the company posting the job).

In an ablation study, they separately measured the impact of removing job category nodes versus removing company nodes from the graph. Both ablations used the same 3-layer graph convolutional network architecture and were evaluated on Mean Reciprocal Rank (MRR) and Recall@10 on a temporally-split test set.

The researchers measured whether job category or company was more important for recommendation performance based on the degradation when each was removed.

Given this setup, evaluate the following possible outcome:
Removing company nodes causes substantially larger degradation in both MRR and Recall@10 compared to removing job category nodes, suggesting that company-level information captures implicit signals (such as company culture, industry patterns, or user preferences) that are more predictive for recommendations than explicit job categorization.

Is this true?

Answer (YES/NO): NO